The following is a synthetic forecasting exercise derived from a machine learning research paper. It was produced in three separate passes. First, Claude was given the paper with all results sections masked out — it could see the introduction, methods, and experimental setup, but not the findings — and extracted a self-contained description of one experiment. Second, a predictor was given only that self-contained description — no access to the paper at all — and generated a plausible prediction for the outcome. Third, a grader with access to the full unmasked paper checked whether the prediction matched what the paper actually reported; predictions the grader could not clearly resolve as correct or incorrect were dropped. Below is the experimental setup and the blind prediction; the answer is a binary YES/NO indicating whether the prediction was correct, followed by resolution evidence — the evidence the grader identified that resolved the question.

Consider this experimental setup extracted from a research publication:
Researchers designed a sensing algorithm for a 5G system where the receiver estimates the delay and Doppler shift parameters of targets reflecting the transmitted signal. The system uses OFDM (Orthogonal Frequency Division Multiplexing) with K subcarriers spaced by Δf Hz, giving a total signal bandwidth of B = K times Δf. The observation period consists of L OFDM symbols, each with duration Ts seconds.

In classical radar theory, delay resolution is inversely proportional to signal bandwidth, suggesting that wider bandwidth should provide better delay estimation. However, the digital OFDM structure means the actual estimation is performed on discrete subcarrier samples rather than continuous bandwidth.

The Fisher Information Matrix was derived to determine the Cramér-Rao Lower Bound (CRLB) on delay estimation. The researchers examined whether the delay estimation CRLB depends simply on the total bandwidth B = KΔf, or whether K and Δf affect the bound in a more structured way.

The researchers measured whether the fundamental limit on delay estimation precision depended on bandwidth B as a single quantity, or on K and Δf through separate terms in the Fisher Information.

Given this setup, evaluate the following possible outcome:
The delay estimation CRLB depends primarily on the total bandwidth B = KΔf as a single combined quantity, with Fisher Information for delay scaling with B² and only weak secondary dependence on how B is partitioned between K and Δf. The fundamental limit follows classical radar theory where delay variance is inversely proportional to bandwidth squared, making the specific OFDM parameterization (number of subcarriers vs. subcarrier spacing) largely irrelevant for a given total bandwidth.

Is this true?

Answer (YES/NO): NO